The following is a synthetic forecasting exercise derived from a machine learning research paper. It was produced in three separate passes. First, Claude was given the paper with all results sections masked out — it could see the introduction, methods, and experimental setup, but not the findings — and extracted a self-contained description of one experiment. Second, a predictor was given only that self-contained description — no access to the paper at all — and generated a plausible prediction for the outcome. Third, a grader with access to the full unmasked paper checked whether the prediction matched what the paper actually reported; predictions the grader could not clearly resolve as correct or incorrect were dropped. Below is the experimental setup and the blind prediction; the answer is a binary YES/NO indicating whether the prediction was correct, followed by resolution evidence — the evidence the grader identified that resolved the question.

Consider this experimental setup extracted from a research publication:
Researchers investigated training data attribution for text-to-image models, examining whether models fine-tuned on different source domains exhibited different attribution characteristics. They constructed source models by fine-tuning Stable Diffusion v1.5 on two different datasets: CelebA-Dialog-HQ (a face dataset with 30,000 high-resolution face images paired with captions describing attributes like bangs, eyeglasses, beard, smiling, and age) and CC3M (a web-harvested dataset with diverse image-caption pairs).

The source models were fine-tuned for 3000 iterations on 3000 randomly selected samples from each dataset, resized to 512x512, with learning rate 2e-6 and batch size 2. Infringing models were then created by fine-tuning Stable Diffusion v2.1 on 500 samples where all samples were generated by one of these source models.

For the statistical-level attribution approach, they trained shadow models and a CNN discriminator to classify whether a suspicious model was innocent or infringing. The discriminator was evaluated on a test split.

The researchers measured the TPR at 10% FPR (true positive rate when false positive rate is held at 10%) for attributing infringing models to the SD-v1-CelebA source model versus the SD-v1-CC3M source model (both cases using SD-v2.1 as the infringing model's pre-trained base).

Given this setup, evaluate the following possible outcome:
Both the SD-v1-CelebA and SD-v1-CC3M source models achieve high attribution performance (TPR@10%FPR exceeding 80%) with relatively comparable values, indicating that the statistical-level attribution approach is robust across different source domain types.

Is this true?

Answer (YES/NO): YES